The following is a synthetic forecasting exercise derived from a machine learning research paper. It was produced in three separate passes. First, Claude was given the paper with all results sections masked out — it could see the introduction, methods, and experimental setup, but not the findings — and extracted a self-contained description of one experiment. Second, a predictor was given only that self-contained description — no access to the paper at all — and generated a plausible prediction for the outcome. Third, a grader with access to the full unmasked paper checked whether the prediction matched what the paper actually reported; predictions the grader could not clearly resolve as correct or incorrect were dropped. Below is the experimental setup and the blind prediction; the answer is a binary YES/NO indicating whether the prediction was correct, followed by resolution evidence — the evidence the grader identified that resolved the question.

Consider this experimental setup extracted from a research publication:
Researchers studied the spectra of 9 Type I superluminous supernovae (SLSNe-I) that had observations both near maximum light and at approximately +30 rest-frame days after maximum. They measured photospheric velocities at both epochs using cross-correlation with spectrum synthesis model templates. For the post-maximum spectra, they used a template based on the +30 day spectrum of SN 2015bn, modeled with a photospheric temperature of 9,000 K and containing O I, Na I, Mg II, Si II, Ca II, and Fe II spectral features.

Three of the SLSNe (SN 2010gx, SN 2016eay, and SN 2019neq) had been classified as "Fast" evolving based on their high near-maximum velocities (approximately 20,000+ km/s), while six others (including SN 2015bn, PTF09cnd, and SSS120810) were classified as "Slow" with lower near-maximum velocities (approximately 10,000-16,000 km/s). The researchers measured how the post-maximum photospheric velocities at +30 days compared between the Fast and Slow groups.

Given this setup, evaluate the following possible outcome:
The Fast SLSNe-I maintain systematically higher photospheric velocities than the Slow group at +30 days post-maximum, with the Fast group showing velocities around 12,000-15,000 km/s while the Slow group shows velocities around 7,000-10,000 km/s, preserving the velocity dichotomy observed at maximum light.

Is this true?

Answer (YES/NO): NO